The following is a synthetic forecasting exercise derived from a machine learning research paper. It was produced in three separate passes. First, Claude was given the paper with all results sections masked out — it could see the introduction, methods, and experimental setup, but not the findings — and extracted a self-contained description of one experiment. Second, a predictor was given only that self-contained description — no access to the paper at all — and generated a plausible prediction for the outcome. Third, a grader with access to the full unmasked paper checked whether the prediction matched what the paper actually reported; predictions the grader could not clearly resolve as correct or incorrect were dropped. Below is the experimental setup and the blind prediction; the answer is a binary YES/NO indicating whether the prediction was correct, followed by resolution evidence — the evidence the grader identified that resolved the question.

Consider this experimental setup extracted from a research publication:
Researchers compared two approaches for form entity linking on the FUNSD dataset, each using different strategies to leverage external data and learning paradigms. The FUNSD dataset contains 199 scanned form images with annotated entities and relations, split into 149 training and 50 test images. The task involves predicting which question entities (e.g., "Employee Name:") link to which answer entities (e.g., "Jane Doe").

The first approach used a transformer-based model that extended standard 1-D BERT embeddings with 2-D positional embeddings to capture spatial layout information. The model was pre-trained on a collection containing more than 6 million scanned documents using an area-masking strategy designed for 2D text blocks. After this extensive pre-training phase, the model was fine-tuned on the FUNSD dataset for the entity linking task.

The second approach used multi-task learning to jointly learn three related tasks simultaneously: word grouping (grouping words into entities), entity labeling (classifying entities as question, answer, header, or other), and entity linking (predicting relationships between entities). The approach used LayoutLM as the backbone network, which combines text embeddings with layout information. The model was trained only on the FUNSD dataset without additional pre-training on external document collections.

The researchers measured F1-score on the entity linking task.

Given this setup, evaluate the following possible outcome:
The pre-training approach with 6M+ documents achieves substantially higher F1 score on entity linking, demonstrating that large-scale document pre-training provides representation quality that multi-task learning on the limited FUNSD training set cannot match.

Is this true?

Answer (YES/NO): NO